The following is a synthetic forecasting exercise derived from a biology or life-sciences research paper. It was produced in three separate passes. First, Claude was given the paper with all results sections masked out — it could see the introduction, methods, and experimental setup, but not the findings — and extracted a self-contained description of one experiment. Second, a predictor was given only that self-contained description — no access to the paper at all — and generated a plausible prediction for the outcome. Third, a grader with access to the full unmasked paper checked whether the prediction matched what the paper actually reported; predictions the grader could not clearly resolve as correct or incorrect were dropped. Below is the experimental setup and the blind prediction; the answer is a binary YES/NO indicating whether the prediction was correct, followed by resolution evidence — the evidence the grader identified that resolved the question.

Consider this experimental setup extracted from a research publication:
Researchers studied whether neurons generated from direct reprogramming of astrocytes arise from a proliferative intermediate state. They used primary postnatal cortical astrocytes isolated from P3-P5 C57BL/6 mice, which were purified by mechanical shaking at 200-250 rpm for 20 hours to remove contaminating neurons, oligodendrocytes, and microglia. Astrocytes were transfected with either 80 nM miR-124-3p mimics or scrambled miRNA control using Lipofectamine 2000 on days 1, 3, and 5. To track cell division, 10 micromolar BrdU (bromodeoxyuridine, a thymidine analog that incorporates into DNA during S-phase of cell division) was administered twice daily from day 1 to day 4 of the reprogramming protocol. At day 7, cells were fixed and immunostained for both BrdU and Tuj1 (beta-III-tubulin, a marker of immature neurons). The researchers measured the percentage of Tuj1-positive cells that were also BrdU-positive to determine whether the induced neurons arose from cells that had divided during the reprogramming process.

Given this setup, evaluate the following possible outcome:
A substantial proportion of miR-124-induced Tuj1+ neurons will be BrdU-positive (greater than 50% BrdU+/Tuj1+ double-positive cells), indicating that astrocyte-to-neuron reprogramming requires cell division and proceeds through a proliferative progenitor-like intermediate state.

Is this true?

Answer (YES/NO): NO